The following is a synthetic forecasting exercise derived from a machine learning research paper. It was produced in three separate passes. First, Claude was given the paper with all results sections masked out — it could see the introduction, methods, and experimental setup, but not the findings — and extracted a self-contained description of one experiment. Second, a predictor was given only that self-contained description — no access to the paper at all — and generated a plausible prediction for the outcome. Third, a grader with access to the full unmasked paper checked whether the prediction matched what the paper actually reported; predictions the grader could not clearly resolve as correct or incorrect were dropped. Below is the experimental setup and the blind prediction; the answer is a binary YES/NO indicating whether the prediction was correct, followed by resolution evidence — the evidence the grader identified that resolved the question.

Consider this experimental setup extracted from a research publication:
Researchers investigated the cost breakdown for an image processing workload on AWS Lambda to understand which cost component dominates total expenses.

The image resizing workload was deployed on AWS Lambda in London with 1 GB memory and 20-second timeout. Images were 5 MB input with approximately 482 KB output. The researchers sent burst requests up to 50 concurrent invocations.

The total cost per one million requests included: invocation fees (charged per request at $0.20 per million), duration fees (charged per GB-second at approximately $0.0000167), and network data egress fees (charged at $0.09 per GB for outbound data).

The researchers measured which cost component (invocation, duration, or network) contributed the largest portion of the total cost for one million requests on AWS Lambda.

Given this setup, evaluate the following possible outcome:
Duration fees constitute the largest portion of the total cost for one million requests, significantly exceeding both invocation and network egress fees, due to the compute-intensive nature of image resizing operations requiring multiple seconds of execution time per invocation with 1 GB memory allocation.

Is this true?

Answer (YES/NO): NO